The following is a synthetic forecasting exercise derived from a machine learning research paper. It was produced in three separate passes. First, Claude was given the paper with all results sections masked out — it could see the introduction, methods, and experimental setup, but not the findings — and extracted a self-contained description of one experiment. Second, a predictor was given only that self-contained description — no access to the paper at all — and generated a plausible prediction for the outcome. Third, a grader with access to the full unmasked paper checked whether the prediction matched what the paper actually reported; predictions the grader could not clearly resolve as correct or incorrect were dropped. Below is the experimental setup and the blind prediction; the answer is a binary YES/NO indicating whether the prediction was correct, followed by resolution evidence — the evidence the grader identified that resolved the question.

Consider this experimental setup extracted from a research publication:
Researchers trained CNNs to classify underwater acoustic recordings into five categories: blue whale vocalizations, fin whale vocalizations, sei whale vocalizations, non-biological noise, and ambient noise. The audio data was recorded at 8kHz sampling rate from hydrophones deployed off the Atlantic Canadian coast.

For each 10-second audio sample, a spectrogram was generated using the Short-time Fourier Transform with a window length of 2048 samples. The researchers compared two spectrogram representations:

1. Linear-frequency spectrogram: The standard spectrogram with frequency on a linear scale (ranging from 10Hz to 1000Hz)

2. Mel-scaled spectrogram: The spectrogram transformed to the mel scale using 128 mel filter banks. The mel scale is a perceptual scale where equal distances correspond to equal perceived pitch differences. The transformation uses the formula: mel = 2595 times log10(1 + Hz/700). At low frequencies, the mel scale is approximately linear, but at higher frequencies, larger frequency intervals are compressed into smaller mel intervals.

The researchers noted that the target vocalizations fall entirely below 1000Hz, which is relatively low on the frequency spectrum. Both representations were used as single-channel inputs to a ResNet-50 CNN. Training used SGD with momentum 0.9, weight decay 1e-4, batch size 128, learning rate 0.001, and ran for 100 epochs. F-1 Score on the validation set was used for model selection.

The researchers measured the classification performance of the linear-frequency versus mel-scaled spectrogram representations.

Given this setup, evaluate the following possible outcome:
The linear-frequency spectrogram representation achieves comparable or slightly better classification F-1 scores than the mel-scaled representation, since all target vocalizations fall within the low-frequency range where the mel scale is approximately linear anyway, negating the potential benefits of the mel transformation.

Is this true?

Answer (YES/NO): NO